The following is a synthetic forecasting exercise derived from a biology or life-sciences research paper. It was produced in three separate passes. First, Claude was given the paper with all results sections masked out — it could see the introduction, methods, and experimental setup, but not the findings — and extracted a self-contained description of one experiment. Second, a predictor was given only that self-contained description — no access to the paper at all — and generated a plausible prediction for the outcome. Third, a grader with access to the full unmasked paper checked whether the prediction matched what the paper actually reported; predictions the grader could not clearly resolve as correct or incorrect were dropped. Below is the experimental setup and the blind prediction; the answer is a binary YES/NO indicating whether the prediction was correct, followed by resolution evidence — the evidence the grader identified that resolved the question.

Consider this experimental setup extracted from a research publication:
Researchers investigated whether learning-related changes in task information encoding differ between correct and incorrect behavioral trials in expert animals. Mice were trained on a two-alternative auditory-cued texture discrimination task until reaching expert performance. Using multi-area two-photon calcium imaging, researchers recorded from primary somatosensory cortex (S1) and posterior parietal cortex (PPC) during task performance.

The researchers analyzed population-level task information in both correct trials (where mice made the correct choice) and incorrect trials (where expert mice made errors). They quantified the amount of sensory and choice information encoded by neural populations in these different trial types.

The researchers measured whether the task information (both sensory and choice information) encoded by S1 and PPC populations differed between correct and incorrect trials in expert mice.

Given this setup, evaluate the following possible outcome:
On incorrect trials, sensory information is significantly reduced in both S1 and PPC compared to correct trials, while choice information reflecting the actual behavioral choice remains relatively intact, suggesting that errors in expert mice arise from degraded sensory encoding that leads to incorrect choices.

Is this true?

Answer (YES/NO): NO